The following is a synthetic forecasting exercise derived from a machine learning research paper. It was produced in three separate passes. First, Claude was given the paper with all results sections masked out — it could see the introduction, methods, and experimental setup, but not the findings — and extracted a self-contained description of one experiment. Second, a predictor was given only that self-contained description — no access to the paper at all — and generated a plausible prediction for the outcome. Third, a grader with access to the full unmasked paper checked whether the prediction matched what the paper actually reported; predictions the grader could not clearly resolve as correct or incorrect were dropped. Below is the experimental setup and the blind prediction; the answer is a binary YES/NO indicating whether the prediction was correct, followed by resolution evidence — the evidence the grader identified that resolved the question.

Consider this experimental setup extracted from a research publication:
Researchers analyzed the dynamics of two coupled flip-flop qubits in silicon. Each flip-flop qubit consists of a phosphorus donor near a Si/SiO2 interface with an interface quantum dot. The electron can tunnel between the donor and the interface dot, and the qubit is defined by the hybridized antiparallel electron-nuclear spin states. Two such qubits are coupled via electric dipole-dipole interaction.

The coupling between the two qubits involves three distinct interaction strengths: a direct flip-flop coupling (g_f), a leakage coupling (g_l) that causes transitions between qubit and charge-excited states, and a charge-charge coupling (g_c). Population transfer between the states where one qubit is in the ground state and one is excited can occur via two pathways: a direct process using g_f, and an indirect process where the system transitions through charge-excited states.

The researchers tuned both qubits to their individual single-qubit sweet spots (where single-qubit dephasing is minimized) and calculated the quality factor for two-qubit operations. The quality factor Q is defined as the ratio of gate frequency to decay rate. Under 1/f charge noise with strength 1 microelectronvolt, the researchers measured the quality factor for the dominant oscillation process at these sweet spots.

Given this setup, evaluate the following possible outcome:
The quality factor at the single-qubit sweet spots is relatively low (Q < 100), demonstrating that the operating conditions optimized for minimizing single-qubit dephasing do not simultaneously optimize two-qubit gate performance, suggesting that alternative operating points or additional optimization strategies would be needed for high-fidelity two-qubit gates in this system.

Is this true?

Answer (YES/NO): YES